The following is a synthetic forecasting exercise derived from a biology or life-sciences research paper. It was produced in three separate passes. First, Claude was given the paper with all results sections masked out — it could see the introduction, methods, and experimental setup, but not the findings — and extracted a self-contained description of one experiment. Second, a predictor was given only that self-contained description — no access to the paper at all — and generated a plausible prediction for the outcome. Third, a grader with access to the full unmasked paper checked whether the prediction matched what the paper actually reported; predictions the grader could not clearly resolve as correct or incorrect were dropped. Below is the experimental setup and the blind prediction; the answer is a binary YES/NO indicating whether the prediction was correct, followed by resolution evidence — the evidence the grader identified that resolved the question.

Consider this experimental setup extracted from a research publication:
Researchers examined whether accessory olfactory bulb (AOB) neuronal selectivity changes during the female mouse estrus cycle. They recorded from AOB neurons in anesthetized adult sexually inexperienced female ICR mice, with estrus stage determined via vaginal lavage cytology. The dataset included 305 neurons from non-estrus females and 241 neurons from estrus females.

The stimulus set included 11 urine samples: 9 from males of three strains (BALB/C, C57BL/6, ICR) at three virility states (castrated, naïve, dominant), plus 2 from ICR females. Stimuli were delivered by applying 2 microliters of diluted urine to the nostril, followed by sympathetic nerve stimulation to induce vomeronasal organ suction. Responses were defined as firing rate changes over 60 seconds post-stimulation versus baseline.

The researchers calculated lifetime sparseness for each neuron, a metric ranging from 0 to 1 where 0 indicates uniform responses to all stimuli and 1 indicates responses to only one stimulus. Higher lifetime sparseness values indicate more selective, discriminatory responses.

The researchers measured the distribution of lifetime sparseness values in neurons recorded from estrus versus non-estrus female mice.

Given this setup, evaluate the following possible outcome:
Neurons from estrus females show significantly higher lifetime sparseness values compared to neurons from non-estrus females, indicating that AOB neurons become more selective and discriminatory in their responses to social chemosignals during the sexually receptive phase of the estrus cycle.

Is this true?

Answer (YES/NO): YES